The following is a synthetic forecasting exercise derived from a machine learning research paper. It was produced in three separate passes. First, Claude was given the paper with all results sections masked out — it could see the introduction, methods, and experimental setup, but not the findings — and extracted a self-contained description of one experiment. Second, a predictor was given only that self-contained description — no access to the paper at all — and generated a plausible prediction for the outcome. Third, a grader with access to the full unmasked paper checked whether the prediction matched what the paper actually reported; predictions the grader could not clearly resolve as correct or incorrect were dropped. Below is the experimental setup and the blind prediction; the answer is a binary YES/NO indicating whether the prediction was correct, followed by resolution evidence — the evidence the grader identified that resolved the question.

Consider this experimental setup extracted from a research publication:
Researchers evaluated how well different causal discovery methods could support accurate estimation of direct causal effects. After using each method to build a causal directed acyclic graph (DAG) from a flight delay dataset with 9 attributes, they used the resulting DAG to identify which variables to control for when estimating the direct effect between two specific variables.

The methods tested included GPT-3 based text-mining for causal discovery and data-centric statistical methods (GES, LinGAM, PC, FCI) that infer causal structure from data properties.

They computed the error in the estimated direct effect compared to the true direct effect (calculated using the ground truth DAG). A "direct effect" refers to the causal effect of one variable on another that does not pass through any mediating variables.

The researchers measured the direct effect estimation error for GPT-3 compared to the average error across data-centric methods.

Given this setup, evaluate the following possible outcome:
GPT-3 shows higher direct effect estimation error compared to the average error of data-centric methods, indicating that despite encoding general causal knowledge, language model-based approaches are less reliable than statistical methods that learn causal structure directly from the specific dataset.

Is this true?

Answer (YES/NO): NO